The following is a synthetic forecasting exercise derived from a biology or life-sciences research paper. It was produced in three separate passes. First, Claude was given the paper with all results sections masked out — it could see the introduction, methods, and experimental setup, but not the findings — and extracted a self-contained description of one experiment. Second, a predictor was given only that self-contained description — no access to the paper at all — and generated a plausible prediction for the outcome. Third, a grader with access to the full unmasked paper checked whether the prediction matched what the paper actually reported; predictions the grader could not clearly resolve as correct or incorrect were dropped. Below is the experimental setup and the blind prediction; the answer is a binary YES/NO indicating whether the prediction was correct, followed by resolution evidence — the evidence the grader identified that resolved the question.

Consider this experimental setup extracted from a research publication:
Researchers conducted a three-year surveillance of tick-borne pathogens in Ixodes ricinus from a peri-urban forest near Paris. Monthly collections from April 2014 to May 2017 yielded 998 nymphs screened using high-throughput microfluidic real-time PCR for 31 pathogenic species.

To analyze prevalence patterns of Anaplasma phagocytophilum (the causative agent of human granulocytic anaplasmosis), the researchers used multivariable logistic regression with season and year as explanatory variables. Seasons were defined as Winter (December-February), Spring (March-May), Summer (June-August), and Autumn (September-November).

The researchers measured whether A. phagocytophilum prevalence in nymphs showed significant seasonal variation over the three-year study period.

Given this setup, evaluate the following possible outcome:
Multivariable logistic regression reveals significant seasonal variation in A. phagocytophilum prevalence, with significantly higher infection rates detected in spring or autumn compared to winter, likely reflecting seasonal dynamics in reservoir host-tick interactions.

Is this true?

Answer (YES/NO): NO